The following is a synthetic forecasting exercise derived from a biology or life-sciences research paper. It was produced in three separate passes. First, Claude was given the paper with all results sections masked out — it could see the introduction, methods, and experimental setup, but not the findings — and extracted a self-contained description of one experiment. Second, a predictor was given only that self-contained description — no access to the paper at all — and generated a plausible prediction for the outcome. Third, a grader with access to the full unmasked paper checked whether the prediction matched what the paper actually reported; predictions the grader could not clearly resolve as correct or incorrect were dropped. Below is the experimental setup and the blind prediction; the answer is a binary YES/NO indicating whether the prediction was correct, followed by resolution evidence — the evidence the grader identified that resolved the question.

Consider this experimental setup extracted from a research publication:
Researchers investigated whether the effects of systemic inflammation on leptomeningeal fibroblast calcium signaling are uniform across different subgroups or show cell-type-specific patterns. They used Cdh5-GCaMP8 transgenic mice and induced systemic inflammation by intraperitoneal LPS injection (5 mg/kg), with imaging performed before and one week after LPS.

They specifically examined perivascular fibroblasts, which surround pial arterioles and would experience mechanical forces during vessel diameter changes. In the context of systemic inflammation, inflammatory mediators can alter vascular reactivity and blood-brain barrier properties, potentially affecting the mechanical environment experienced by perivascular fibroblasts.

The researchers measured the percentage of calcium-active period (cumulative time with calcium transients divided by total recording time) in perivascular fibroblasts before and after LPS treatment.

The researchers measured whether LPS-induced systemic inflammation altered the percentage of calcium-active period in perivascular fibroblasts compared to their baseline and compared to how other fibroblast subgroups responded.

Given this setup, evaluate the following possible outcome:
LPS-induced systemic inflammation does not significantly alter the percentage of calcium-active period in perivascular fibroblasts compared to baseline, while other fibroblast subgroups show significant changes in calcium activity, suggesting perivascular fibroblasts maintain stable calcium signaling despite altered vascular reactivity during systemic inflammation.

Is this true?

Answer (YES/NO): NO